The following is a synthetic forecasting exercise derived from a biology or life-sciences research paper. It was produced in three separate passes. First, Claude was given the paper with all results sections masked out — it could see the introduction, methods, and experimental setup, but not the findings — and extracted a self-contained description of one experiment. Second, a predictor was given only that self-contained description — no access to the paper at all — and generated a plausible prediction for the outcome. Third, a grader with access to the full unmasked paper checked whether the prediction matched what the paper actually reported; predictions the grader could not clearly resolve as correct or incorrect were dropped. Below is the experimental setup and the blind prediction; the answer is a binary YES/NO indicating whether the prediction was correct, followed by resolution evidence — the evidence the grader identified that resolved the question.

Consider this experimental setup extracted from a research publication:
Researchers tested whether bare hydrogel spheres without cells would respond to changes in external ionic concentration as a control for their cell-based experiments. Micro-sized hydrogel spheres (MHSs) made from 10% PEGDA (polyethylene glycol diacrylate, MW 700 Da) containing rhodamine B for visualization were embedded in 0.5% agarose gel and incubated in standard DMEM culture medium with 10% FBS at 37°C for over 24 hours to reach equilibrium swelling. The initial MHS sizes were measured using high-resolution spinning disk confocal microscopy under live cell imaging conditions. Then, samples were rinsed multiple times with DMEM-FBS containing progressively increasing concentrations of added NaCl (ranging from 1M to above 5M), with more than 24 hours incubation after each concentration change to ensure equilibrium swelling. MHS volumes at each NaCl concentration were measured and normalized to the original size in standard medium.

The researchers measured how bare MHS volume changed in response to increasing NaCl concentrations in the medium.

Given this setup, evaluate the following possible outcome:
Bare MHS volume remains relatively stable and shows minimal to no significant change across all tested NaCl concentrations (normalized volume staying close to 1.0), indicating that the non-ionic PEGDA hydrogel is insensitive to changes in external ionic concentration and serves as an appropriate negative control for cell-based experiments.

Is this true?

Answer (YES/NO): NO